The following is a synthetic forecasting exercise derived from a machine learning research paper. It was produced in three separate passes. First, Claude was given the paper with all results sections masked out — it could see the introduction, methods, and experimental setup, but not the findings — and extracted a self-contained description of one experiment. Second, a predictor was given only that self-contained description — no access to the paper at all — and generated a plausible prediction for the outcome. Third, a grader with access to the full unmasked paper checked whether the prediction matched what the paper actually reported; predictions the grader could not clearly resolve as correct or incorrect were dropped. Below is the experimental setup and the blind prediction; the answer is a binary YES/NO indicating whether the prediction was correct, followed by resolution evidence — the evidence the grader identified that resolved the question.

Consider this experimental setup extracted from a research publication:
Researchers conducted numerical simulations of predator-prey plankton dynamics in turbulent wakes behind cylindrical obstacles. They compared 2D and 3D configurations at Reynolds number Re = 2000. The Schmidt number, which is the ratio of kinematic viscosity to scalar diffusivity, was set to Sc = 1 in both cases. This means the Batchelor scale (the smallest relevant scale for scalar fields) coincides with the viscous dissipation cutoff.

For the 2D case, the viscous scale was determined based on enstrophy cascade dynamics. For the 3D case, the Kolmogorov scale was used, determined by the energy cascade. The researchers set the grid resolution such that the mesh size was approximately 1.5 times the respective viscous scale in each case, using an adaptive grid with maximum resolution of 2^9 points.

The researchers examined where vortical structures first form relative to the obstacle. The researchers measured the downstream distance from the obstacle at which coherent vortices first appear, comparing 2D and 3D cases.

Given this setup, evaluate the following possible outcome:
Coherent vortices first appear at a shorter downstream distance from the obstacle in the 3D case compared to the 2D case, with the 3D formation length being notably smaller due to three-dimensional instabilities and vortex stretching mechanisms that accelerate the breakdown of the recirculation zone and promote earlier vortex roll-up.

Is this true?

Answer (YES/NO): NO